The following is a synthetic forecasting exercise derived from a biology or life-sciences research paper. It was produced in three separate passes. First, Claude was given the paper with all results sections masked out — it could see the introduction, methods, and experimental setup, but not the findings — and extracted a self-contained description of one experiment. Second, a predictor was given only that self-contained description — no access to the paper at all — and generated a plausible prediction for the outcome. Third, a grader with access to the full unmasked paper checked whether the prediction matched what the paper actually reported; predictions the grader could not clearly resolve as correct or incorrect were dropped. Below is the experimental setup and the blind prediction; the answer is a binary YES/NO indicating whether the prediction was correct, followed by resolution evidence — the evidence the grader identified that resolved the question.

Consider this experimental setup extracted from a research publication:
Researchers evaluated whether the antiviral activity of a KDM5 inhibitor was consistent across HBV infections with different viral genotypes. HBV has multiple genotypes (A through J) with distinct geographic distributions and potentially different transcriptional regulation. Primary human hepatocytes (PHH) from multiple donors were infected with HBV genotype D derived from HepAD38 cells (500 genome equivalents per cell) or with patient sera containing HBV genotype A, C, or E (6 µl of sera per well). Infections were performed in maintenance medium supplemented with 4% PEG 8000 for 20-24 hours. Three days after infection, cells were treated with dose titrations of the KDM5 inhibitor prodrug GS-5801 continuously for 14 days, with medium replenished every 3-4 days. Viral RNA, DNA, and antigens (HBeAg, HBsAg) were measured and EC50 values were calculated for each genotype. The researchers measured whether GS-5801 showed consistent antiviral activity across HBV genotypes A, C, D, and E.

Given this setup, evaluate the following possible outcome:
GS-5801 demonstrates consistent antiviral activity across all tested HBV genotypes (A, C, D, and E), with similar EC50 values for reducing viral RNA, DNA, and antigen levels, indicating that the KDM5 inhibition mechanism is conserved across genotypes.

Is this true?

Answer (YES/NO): NO